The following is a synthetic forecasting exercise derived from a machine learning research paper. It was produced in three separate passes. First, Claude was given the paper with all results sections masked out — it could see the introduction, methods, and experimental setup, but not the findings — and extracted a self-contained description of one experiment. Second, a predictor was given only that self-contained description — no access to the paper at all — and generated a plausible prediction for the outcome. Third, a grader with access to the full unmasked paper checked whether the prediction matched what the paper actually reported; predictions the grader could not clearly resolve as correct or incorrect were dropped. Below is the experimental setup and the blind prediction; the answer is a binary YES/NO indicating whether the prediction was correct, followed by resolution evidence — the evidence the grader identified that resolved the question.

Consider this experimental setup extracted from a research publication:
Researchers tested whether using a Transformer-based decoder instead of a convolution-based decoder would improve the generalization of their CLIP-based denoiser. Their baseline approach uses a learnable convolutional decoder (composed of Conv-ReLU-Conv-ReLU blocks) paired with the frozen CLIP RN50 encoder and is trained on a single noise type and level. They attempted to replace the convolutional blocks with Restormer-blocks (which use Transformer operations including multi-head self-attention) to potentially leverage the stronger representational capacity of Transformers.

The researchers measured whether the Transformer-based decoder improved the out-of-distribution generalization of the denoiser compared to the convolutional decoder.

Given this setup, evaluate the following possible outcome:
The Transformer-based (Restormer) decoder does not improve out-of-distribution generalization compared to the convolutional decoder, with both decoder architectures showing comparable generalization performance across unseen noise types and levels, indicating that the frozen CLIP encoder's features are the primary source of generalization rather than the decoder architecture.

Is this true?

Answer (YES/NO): NO